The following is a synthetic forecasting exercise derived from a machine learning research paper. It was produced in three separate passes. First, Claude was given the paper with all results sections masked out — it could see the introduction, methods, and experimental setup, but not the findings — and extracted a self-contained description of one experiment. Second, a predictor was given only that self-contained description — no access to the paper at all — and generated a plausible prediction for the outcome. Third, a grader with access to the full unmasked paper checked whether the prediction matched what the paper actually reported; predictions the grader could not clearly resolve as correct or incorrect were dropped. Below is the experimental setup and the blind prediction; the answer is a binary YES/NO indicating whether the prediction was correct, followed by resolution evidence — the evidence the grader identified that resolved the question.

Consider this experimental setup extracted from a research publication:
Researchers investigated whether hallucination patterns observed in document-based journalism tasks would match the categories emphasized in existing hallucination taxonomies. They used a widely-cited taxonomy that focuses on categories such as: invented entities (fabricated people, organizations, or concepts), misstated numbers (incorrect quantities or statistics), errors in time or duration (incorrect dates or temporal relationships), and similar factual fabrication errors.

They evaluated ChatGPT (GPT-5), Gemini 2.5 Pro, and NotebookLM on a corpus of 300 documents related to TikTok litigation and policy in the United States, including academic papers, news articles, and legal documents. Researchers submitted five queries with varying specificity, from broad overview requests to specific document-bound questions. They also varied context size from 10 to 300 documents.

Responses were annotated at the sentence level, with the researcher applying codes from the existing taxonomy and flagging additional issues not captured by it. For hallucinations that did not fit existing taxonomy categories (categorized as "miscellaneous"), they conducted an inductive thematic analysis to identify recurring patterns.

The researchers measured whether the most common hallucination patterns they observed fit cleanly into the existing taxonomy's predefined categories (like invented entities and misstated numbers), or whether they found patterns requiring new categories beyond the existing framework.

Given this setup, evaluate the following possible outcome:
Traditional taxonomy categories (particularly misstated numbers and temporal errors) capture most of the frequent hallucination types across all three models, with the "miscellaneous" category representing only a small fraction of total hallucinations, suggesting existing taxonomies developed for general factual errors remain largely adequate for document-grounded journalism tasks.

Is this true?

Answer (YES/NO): NO